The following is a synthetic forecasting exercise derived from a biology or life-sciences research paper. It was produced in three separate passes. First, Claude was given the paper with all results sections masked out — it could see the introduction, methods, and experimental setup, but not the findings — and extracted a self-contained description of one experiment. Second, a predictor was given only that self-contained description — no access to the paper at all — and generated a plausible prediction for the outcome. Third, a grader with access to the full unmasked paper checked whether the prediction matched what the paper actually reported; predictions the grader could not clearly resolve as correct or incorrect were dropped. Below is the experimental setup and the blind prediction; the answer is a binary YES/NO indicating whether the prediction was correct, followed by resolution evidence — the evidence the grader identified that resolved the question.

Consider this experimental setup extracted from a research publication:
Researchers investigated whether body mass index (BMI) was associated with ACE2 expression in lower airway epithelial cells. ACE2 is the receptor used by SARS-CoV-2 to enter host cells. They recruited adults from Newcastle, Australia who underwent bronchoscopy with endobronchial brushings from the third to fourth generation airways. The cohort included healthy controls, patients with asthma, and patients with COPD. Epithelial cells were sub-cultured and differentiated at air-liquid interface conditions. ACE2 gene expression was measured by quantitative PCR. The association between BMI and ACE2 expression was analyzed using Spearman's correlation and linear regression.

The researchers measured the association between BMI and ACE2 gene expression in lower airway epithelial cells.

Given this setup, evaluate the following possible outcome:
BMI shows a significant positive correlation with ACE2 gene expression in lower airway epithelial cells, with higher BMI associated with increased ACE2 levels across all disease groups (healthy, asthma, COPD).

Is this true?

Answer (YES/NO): NO